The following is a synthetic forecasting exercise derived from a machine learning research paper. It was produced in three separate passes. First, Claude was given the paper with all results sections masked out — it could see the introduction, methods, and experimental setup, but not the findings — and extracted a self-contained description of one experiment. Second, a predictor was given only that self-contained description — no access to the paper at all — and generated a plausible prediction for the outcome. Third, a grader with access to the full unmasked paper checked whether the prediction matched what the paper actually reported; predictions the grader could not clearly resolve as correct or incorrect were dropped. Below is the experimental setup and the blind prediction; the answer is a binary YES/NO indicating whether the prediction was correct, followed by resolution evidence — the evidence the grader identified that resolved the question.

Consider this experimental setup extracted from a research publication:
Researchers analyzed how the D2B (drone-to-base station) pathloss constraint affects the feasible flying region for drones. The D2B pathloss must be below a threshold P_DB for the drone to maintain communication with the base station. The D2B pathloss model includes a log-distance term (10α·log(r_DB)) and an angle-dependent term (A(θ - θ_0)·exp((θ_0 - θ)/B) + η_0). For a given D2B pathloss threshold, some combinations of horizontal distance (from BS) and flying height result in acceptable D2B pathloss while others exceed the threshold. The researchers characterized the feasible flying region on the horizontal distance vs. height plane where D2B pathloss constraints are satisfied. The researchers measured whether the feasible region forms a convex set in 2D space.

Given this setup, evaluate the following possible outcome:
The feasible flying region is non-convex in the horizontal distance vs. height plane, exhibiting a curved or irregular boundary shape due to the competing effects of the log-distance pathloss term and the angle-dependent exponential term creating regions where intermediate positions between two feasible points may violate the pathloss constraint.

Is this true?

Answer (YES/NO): NO